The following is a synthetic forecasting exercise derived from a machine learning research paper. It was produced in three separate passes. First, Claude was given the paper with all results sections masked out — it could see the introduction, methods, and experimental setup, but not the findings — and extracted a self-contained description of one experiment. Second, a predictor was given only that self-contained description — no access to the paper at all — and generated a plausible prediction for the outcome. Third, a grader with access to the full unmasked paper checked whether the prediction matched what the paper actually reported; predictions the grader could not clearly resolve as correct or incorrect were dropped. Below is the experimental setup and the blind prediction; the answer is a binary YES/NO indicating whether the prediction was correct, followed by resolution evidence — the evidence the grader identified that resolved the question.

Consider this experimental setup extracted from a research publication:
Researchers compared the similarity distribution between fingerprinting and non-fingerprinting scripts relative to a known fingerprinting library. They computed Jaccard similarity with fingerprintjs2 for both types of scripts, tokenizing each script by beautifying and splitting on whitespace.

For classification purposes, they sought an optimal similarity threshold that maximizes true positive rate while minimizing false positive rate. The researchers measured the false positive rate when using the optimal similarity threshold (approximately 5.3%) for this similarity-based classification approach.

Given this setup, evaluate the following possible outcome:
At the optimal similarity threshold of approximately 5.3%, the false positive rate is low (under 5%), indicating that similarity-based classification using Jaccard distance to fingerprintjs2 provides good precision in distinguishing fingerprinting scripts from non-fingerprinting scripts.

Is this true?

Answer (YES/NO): NO